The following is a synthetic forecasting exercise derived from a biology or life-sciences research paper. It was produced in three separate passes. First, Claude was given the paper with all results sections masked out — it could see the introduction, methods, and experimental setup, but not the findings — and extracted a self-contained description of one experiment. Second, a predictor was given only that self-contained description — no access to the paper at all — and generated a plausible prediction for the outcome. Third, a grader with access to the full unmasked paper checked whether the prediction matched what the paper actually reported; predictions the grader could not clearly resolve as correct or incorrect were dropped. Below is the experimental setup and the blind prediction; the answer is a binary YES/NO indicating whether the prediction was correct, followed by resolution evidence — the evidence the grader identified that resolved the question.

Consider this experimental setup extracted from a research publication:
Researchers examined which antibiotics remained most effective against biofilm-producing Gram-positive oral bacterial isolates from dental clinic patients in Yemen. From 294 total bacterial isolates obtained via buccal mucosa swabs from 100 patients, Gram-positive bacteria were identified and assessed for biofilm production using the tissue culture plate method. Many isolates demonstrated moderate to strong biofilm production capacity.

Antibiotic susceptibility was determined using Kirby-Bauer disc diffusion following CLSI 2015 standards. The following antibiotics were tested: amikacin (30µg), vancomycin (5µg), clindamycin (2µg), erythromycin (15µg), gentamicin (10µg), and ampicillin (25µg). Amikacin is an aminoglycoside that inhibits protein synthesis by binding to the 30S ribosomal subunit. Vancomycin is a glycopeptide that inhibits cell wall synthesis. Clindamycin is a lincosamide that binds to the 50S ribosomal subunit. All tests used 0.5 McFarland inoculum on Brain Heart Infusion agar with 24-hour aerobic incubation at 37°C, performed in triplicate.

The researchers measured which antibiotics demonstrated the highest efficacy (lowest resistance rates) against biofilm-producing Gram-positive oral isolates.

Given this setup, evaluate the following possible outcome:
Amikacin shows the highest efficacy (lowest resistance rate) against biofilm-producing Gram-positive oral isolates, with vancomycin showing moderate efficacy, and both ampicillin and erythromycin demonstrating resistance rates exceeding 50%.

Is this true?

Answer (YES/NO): NO